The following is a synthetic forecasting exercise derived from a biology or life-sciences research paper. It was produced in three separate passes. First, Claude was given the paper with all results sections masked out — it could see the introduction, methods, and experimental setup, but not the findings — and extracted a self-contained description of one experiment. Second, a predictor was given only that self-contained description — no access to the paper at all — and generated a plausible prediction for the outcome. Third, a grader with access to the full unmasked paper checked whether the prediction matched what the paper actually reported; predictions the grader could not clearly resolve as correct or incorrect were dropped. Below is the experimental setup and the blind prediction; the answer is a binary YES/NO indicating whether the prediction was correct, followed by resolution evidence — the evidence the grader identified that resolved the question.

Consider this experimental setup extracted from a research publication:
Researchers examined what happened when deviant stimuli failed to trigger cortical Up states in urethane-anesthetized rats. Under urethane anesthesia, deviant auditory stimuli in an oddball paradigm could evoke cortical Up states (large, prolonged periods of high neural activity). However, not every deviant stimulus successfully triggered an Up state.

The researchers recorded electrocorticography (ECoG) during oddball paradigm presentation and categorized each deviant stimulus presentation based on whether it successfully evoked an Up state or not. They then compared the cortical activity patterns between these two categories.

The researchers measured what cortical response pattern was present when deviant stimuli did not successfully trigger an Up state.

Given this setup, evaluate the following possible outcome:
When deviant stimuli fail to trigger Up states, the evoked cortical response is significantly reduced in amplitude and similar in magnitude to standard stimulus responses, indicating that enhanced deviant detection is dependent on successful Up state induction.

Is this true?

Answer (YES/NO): NO